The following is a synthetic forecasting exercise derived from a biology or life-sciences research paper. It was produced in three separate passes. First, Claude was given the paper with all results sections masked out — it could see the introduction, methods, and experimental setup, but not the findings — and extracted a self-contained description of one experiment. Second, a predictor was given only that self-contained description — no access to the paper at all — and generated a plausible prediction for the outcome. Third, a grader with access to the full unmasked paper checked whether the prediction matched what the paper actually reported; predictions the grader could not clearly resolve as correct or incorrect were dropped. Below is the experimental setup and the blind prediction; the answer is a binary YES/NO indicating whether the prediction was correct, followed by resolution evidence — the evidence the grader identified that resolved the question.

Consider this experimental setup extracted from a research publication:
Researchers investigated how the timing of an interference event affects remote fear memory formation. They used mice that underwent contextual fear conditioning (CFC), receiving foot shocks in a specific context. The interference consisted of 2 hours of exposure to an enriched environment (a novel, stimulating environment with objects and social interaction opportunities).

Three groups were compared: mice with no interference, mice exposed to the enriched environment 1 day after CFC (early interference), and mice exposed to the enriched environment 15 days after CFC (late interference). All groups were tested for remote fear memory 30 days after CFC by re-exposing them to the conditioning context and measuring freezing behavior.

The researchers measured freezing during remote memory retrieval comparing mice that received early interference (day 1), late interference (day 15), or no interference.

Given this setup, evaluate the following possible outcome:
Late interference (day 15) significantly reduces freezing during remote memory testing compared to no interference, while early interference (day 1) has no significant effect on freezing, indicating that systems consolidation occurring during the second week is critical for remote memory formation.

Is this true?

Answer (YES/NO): NO